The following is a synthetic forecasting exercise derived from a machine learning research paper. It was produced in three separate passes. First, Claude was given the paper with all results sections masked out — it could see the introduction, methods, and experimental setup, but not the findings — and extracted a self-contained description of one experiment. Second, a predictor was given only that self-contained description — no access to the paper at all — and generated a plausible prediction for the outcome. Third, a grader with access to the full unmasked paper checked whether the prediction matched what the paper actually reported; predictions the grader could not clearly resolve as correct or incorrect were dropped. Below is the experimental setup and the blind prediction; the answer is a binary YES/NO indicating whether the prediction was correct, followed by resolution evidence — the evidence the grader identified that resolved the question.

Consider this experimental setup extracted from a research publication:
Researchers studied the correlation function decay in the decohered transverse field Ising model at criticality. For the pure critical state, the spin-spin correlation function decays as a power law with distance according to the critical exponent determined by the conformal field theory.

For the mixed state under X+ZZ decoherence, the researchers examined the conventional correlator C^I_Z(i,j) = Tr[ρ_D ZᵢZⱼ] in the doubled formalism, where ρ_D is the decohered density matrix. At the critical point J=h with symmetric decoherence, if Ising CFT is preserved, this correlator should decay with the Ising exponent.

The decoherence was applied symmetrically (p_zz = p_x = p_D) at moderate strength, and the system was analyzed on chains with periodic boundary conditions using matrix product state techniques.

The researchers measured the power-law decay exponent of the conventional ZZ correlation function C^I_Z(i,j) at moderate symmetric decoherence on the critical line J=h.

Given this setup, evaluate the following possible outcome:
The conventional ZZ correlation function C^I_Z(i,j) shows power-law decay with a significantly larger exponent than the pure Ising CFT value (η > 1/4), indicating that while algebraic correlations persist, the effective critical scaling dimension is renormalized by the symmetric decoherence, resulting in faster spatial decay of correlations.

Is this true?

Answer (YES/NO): NO